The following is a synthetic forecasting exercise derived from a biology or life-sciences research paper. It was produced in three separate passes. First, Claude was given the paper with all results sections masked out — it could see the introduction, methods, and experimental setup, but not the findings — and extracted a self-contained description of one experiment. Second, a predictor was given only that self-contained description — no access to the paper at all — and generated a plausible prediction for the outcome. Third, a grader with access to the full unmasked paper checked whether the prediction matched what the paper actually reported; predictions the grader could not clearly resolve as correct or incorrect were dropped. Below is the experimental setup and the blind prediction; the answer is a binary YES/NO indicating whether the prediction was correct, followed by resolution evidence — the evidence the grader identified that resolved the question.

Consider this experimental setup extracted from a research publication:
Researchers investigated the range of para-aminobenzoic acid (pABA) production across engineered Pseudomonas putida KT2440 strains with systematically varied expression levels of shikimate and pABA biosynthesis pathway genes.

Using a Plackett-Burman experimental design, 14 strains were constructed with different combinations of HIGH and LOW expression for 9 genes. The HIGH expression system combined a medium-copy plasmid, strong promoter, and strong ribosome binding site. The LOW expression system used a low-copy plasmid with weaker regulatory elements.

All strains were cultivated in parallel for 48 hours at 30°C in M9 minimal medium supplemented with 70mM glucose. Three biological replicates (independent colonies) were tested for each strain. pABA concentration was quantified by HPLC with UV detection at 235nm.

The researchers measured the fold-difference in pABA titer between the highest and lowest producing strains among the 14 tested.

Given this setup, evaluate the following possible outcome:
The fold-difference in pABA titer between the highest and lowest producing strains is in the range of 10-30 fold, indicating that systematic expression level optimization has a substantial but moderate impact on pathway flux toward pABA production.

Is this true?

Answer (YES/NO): NO